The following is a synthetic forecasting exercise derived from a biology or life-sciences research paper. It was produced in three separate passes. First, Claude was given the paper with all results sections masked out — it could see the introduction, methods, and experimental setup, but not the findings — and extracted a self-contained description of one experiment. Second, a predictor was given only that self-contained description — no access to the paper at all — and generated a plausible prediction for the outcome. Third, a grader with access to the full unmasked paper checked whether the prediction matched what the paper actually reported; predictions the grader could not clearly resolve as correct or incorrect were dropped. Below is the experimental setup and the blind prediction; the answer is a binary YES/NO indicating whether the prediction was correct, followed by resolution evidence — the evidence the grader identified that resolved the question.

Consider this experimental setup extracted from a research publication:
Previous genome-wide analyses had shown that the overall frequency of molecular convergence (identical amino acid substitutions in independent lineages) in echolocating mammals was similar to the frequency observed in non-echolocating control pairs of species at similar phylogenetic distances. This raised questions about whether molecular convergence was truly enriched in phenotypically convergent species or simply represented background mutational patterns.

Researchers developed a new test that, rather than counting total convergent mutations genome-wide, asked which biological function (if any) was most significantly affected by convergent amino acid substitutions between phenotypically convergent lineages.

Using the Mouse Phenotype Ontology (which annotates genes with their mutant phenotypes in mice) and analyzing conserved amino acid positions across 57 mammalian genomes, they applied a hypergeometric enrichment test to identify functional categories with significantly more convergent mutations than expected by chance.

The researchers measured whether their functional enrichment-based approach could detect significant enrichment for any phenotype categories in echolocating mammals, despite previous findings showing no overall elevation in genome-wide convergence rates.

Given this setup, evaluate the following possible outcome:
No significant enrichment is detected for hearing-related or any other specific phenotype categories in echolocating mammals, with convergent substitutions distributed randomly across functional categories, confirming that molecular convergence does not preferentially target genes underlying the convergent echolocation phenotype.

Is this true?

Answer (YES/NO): NO